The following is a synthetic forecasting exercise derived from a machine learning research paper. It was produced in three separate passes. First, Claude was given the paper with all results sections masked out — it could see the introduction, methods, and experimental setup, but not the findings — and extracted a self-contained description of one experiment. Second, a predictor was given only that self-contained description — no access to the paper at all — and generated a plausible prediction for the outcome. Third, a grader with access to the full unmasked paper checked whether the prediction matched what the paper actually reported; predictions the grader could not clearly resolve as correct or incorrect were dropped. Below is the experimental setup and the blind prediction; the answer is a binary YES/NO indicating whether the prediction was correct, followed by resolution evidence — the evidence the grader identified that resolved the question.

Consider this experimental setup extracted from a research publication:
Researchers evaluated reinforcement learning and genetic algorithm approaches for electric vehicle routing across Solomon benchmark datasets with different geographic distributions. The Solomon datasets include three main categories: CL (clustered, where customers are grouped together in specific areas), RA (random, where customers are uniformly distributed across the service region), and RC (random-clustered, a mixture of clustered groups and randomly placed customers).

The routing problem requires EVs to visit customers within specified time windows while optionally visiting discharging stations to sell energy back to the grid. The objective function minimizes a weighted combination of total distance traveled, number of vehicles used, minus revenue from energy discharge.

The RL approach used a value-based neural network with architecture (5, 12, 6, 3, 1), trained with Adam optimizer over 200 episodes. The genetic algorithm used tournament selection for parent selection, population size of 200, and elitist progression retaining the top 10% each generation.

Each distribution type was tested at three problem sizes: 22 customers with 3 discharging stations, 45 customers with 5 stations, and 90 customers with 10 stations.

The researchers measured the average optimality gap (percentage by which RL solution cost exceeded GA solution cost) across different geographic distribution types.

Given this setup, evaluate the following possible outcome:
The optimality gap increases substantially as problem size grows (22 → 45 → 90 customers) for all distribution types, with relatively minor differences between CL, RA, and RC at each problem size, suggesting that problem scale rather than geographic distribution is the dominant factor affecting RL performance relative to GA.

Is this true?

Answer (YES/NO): NO